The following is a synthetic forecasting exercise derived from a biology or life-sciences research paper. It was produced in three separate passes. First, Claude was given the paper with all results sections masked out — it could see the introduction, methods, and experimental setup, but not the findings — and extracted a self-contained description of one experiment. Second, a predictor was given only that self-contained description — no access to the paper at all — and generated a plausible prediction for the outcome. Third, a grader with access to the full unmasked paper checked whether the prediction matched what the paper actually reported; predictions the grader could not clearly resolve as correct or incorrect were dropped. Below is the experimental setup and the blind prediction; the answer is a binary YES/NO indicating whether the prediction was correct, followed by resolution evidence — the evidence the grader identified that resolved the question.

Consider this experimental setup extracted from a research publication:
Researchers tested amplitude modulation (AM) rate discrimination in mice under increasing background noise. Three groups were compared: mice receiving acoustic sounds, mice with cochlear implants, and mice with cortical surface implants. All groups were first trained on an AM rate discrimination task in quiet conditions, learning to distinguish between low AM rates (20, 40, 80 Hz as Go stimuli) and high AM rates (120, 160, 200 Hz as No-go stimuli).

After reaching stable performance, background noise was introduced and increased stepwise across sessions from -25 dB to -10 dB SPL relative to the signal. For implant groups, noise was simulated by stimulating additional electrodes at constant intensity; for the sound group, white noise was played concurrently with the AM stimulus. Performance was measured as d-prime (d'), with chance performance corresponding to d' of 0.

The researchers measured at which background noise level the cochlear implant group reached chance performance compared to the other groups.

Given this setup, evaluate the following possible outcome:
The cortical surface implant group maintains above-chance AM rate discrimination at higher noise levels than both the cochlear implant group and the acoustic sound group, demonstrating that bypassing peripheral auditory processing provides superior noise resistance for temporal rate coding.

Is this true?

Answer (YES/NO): NO